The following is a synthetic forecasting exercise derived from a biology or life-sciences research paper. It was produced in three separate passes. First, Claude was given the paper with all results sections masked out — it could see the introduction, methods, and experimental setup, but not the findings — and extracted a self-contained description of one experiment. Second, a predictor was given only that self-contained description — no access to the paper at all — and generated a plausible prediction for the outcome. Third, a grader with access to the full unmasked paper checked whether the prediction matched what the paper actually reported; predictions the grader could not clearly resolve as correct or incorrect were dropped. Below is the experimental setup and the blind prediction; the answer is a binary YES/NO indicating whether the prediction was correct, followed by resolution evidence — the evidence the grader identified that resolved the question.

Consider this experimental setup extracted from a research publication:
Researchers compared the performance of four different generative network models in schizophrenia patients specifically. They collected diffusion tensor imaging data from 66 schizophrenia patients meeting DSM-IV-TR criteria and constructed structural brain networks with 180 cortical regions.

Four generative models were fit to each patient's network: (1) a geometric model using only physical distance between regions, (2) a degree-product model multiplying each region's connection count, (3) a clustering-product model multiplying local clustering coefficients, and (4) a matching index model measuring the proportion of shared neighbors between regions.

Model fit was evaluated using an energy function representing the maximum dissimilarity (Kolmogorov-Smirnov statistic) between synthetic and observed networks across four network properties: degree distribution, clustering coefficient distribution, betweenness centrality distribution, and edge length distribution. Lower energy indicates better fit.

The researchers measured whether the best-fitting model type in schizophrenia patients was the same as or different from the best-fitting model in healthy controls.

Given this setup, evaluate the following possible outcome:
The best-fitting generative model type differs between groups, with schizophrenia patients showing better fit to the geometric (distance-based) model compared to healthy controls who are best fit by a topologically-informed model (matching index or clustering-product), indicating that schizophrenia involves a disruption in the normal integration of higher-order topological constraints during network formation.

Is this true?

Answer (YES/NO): NO